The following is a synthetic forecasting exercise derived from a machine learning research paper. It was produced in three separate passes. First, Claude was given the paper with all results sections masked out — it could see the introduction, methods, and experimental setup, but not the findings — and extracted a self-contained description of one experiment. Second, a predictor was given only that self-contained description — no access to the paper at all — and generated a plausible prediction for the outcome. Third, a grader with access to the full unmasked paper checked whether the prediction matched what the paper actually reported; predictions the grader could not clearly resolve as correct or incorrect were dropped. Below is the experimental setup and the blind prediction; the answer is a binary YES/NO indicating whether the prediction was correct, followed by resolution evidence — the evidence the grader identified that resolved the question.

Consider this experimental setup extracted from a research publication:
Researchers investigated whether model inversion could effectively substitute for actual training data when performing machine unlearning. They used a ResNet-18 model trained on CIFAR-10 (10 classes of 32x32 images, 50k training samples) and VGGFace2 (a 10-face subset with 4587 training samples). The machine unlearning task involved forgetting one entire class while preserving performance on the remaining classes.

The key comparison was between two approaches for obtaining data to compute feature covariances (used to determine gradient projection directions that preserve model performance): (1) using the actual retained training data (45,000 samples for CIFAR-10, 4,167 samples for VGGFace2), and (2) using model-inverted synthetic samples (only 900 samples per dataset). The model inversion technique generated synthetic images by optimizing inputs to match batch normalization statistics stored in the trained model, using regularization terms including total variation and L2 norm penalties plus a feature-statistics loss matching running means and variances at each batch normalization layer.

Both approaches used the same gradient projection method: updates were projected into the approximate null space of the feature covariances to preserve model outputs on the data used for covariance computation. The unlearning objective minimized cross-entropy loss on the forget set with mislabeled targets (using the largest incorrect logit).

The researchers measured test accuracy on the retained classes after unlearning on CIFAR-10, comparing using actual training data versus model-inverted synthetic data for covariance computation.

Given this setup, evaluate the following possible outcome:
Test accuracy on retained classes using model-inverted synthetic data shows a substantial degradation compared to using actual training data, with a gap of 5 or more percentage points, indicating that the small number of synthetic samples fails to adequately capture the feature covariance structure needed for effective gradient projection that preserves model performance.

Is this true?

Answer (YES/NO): NO